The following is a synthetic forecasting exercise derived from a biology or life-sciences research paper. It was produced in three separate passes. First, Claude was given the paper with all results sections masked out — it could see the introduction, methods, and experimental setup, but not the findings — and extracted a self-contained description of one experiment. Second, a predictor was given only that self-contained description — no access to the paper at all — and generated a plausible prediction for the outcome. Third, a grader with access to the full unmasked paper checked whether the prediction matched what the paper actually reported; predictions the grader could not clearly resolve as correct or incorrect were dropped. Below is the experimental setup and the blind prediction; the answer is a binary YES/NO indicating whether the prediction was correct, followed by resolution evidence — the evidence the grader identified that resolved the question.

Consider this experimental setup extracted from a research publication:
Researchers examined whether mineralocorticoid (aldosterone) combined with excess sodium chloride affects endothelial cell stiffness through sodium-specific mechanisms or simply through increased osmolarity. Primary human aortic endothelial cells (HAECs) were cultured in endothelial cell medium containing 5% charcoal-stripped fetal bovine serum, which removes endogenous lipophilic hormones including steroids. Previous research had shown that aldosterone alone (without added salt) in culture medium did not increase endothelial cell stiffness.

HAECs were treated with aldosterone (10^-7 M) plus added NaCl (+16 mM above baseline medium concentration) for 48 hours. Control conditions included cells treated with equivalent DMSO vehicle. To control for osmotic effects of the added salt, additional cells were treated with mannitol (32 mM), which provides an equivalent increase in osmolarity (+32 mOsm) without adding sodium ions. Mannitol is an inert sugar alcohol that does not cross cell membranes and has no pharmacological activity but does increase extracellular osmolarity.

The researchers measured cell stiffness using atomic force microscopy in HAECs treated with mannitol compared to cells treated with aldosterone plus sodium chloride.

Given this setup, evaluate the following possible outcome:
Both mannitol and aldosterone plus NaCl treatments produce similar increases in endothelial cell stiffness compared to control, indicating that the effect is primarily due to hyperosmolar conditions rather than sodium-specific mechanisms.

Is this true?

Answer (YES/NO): NO